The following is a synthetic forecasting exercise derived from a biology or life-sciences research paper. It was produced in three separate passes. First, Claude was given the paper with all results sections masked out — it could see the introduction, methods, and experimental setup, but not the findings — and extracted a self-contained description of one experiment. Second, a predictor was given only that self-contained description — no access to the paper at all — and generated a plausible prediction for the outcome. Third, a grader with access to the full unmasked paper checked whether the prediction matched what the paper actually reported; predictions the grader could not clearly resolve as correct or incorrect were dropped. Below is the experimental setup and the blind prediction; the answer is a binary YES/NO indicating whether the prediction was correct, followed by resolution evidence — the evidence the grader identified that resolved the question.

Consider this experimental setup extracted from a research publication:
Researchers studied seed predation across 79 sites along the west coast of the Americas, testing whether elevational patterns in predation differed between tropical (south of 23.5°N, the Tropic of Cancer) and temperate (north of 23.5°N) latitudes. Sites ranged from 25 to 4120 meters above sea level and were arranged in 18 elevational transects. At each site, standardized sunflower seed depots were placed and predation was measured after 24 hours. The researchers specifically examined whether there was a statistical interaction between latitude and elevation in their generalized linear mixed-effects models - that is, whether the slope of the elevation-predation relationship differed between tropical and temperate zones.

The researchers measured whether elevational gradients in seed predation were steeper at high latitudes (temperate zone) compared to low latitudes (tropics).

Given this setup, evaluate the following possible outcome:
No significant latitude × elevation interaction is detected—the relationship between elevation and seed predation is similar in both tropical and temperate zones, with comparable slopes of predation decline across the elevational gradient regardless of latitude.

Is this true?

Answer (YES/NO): NO